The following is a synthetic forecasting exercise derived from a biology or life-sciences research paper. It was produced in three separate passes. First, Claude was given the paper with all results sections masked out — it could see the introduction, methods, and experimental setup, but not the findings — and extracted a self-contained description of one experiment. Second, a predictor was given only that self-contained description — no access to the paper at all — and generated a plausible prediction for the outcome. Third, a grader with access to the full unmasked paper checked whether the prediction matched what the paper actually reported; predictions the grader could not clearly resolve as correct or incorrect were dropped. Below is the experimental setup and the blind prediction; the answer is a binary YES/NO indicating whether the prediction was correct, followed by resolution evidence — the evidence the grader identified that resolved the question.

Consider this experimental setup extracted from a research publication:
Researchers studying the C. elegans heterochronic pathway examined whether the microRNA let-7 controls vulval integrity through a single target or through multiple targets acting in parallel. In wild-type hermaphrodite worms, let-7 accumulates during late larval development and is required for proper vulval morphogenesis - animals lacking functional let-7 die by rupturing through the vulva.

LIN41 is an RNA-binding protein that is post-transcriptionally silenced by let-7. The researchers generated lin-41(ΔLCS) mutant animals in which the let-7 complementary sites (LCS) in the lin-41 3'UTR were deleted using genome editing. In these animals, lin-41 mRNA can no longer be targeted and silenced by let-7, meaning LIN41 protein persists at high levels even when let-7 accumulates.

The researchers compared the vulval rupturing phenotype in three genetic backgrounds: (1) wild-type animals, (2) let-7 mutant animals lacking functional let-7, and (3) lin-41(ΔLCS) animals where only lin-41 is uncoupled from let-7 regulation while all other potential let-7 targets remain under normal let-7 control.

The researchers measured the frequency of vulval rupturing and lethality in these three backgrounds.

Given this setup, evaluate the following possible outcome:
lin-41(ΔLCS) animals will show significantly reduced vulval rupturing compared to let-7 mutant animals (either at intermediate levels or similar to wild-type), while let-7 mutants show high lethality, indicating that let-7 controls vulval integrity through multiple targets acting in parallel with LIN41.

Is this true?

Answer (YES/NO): NO